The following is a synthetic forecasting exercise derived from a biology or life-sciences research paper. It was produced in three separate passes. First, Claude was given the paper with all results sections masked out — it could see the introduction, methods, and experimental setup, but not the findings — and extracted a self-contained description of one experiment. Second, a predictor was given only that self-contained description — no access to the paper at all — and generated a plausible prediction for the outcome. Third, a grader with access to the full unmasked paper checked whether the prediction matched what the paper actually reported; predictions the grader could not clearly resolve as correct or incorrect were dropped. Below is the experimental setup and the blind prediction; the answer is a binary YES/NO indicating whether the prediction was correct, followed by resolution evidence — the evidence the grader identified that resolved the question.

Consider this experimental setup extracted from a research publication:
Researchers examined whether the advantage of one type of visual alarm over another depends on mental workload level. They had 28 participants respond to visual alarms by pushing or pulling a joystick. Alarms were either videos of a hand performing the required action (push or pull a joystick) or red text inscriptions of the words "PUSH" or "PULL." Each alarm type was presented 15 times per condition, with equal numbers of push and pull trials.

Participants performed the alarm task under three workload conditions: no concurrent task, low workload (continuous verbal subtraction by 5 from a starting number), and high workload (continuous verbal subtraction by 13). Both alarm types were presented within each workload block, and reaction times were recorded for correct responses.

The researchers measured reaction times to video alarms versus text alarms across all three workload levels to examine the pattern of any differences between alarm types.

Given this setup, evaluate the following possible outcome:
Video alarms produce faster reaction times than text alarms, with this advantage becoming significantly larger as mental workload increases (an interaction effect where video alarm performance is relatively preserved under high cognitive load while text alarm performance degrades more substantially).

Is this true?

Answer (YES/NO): NO